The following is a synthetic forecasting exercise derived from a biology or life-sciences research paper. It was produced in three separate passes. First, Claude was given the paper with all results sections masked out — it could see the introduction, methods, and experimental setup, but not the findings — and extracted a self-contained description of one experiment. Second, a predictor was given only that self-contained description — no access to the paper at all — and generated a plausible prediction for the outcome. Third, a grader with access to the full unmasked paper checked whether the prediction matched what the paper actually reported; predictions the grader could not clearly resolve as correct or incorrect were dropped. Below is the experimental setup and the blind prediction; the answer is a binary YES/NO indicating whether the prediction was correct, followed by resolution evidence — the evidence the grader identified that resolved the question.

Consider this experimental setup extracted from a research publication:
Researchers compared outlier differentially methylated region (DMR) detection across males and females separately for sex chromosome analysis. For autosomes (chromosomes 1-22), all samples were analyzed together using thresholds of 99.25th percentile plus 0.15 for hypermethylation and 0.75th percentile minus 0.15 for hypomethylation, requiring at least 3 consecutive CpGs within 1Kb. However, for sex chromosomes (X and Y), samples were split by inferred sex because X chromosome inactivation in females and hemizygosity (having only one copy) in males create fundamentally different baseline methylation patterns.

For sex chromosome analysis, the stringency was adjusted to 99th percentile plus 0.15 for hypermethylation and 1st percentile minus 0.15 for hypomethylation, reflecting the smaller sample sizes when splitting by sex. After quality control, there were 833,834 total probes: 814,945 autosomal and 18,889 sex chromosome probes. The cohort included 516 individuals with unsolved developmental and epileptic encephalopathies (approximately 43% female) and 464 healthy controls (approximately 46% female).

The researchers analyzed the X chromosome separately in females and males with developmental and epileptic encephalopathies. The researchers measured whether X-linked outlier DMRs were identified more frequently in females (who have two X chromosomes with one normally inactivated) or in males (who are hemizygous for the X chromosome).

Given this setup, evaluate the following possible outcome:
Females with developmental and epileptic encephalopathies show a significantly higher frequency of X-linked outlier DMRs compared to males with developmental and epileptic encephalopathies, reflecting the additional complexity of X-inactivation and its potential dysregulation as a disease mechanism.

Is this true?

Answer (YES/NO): NO